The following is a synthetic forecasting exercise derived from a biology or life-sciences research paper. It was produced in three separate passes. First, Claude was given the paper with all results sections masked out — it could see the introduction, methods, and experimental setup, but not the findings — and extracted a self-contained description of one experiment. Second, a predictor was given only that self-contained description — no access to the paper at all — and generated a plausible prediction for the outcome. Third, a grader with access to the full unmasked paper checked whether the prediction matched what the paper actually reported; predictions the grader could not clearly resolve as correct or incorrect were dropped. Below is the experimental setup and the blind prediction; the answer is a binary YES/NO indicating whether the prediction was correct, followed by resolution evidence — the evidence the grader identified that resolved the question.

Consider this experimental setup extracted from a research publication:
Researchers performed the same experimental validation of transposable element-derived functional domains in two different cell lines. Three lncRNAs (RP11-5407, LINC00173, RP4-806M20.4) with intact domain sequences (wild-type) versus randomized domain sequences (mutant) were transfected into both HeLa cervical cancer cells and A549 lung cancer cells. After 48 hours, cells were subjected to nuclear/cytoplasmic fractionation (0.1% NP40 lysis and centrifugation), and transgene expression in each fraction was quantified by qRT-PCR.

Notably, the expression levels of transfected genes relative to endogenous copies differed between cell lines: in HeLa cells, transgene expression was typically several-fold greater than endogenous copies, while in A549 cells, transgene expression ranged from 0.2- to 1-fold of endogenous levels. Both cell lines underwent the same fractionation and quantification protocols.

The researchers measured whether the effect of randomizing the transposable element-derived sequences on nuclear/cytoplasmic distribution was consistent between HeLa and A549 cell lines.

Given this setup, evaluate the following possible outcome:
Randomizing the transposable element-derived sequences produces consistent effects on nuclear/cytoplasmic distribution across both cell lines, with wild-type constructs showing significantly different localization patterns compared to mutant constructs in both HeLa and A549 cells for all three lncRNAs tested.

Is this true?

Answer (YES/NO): NO